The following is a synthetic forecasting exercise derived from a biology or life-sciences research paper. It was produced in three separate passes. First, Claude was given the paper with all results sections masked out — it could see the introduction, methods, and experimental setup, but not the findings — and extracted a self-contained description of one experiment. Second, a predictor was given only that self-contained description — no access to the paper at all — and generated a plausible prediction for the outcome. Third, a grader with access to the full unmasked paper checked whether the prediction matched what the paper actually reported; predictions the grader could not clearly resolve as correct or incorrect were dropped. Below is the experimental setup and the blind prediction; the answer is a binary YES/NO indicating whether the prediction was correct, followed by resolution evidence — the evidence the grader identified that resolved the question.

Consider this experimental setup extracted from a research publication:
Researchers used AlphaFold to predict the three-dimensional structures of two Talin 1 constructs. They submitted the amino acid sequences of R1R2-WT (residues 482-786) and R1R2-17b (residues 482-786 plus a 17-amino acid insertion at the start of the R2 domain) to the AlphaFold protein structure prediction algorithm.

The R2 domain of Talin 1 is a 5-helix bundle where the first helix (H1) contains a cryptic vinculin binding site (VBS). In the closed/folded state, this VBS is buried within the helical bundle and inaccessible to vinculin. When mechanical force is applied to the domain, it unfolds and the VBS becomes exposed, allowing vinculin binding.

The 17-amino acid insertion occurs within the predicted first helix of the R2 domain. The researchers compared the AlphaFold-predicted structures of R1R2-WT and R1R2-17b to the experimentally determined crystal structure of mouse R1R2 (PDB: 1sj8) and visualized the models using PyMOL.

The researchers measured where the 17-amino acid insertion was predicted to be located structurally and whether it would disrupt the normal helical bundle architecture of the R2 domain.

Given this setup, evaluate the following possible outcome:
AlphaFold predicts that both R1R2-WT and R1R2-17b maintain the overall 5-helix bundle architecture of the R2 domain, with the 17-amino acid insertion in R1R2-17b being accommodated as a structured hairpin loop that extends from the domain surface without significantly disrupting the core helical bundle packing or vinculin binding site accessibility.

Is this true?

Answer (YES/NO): NO